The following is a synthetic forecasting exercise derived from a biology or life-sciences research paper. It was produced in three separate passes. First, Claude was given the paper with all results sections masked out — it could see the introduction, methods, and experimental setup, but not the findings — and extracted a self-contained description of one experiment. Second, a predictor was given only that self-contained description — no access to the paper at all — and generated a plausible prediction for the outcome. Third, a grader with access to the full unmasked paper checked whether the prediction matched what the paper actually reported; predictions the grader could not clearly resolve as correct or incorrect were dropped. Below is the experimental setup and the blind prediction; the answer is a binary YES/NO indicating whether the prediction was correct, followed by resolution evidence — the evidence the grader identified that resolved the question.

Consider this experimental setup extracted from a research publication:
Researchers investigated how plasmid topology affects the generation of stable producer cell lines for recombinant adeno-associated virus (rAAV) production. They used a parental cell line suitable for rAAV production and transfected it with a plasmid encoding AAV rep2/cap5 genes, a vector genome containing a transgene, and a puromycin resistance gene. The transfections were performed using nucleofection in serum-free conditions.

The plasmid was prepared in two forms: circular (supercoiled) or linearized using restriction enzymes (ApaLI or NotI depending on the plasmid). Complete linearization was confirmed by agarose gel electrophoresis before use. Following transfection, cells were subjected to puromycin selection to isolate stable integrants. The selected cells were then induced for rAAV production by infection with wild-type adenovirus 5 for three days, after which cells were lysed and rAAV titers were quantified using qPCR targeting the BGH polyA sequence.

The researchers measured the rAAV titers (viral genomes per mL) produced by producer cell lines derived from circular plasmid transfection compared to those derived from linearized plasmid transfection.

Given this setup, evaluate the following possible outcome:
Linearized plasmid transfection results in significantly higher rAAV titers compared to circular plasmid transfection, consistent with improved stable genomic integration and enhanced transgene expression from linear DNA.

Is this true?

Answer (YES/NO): NO